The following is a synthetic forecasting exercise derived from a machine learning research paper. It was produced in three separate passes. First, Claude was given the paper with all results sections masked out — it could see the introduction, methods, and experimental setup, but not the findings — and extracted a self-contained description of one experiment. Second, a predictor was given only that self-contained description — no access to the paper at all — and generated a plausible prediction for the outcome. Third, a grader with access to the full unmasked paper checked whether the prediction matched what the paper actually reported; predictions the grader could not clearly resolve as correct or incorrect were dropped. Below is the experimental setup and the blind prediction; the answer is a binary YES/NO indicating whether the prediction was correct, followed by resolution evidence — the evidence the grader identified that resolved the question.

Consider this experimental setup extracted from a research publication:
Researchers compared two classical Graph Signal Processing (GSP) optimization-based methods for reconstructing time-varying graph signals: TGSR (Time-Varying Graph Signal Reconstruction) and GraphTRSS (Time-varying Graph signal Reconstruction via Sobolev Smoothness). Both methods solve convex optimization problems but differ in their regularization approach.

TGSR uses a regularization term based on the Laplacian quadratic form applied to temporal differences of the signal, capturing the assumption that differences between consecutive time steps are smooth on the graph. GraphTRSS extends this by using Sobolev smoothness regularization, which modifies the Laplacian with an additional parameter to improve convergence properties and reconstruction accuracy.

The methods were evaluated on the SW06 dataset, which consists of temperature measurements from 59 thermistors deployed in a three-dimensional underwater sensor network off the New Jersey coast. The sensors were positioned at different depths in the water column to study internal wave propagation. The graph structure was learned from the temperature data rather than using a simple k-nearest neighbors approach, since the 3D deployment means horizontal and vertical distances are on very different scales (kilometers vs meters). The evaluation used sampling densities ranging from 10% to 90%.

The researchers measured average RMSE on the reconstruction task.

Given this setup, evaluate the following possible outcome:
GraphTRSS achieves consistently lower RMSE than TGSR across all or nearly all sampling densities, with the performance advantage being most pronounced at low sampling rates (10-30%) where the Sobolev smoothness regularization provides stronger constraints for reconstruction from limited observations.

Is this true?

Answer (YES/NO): NO